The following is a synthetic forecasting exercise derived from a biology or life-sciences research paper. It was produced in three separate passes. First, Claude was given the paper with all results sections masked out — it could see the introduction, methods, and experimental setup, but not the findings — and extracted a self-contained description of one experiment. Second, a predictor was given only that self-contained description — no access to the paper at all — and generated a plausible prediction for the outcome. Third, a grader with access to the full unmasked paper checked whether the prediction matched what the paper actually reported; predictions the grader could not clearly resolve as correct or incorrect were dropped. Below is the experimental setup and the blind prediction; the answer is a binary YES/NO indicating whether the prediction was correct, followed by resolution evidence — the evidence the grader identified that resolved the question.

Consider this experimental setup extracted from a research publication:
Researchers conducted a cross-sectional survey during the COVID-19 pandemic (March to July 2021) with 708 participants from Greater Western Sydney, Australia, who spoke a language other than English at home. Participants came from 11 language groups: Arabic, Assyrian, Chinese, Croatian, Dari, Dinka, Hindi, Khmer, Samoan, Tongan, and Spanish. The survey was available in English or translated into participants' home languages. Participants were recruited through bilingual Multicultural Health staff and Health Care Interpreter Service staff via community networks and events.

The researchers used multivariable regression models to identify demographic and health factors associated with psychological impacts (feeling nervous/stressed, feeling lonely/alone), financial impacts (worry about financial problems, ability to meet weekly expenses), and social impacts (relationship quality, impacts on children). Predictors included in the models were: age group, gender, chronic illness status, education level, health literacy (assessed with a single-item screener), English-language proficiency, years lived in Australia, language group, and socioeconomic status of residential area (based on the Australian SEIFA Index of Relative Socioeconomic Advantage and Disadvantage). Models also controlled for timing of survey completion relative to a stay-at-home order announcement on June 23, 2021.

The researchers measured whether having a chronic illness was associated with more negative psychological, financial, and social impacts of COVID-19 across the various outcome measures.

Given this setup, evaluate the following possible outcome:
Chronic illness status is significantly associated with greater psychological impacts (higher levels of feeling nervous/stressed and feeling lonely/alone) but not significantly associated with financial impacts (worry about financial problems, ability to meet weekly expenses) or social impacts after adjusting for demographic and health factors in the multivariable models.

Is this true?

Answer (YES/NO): NO